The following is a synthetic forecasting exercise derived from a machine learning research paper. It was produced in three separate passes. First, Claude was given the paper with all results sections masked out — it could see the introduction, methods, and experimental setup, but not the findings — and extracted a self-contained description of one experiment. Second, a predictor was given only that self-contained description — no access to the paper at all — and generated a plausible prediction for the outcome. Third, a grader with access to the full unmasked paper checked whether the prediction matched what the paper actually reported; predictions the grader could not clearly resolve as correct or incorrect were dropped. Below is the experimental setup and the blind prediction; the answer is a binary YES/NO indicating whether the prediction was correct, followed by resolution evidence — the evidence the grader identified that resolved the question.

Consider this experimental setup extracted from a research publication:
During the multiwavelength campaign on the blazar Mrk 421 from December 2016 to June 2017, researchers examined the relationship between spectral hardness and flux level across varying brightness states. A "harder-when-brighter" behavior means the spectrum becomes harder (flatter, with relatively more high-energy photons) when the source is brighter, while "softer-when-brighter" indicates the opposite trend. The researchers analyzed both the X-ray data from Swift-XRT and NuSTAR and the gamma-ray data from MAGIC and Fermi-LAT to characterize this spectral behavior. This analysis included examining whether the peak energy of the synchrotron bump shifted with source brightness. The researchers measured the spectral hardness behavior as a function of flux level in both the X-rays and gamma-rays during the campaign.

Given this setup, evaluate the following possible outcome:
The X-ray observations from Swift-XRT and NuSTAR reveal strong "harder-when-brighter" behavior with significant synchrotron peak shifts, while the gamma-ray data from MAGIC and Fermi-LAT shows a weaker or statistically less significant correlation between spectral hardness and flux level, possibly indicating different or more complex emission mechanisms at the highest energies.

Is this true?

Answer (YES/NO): NO